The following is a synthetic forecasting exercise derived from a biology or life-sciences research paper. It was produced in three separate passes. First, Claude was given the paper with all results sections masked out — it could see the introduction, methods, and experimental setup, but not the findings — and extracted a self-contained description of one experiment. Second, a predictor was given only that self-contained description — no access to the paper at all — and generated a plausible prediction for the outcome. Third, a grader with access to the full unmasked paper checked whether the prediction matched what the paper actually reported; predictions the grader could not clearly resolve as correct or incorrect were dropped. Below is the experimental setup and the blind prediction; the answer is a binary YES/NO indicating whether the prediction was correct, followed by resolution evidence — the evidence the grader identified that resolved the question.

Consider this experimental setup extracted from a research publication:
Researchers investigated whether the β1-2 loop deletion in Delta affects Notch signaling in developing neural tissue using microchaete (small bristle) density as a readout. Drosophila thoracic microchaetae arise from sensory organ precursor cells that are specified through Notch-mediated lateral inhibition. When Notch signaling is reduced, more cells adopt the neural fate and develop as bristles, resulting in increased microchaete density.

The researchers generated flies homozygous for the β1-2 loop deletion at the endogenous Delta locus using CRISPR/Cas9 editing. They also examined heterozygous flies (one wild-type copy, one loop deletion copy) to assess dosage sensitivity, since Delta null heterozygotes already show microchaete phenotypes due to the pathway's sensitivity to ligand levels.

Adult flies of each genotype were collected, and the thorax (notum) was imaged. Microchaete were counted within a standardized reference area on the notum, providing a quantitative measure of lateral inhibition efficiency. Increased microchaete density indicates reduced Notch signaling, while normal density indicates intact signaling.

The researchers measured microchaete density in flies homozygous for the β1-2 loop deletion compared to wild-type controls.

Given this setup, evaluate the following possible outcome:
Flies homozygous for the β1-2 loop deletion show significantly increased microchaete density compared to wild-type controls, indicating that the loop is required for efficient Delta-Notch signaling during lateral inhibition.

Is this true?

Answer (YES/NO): YES